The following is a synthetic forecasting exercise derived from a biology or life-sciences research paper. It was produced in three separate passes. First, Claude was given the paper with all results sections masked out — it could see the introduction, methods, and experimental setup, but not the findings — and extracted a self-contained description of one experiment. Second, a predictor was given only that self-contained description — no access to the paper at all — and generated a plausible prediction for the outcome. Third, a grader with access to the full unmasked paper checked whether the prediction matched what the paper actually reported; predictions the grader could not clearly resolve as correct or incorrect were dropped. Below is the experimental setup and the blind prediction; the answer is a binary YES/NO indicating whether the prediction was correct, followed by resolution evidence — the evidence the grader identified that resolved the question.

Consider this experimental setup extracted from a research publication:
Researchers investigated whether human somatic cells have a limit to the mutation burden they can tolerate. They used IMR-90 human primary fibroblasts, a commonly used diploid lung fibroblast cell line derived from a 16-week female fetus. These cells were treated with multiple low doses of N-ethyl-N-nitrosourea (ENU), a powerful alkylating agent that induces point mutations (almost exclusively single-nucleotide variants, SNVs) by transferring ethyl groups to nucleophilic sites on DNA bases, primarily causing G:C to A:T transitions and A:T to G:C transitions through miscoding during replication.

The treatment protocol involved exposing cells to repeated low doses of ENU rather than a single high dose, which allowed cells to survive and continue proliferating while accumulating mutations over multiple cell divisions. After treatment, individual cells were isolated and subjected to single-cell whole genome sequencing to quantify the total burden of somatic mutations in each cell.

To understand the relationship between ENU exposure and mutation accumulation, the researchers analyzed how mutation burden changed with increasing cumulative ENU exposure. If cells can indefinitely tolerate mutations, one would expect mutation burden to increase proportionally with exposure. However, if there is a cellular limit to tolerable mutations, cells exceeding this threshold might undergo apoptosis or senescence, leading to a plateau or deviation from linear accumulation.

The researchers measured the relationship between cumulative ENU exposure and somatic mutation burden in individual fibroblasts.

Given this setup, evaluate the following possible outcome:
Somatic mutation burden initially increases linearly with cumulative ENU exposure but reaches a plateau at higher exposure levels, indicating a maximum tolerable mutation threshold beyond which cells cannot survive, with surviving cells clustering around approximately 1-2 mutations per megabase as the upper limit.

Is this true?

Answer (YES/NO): NO